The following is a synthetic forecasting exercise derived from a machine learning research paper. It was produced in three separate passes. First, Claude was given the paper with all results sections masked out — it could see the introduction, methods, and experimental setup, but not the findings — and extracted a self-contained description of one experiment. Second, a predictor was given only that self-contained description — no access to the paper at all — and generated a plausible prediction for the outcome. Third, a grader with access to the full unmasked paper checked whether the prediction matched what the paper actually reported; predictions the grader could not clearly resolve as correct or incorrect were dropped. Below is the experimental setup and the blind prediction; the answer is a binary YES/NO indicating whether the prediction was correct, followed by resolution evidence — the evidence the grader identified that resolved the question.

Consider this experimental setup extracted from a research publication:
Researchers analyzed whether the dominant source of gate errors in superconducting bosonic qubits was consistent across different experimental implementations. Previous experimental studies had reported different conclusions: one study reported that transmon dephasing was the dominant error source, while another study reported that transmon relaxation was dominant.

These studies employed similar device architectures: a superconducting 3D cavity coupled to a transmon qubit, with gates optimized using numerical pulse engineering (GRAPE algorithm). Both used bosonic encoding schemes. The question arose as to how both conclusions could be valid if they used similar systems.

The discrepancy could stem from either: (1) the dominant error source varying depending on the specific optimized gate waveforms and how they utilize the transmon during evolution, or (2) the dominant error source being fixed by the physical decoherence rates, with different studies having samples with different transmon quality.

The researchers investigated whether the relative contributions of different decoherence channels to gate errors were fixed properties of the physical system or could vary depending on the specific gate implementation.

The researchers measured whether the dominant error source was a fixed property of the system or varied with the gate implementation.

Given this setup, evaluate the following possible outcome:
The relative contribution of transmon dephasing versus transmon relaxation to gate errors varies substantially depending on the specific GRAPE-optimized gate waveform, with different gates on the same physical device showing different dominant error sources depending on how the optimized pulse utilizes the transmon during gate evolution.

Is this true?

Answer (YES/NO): NO